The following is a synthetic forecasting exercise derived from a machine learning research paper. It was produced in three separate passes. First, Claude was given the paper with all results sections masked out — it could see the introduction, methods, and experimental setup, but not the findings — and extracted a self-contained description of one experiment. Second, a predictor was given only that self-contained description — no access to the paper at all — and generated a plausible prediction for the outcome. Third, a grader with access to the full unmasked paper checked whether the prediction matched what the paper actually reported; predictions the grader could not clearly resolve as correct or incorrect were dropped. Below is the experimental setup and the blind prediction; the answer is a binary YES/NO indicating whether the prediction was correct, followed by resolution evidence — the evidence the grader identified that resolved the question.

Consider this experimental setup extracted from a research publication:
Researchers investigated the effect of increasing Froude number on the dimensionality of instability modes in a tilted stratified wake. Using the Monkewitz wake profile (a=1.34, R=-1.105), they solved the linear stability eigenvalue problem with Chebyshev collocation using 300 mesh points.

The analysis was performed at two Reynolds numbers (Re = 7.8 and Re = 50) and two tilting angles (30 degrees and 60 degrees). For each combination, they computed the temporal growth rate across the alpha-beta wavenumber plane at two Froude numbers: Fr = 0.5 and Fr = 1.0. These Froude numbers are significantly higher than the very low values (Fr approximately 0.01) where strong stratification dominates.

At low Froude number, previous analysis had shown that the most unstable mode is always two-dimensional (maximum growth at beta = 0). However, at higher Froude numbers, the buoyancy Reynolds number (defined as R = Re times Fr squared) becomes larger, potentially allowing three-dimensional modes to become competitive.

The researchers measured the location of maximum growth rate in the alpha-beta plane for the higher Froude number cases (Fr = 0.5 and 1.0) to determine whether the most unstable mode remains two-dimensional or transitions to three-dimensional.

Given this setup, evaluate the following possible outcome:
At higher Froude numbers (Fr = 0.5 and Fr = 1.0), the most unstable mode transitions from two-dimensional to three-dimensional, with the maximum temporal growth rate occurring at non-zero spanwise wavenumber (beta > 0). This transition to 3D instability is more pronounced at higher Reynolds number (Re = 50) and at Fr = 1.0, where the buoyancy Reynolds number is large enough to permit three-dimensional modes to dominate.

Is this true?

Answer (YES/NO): NO